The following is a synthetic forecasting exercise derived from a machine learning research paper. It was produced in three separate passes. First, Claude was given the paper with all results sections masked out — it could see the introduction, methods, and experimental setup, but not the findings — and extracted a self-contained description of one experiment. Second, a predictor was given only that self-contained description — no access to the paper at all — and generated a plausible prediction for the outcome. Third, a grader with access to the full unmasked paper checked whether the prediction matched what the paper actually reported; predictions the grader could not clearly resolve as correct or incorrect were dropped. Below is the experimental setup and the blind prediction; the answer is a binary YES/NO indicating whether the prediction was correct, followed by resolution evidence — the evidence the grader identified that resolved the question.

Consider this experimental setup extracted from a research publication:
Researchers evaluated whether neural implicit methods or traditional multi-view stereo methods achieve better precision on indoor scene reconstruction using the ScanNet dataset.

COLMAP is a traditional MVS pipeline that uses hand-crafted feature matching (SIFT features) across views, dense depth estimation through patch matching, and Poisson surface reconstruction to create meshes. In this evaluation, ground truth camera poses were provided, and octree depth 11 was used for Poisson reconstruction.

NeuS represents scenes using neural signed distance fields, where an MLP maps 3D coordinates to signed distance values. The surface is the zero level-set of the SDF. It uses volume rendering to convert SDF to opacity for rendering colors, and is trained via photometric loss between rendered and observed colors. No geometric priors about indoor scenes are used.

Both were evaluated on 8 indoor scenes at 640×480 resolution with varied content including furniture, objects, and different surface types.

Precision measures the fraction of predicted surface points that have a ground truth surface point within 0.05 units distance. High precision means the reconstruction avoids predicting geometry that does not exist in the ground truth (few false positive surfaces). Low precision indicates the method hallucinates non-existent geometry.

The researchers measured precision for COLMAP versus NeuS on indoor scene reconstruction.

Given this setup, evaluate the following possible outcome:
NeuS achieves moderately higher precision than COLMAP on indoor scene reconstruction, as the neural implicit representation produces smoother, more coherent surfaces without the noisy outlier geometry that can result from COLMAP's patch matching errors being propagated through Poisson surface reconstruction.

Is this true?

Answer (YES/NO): NO